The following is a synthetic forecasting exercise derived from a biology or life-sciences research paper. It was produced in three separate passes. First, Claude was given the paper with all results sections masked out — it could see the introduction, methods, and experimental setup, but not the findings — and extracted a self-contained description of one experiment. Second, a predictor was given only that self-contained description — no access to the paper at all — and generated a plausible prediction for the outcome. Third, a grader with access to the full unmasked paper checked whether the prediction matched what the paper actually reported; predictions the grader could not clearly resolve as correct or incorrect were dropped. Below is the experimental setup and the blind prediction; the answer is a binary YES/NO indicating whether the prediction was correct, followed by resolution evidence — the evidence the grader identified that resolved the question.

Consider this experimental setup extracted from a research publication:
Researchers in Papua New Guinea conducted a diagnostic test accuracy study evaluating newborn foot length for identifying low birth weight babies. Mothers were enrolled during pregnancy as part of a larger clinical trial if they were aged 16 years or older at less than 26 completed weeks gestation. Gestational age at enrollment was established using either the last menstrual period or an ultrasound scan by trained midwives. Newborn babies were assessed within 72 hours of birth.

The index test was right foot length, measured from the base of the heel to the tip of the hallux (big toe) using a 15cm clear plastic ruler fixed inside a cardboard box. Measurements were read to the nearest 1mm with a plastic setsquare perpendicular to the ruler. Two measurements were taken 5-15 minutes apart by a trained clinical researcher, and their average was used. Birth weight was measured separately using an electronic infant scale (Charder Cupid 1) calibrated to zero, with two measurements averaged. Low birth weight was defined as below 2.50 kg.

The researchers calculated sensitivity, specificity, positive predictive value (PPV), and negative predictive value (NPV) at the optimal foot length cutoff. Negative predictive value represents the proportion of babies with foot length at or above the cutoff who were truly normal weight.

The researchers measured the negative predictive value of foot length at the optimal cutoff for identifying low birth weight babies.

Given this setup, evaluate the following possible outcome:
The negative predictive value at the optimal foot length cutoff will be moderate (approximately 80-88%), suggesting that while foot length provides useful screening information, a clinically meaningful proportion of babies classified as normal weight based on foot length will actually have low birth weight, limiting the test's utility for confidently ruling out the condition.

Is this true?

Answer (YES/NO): NO